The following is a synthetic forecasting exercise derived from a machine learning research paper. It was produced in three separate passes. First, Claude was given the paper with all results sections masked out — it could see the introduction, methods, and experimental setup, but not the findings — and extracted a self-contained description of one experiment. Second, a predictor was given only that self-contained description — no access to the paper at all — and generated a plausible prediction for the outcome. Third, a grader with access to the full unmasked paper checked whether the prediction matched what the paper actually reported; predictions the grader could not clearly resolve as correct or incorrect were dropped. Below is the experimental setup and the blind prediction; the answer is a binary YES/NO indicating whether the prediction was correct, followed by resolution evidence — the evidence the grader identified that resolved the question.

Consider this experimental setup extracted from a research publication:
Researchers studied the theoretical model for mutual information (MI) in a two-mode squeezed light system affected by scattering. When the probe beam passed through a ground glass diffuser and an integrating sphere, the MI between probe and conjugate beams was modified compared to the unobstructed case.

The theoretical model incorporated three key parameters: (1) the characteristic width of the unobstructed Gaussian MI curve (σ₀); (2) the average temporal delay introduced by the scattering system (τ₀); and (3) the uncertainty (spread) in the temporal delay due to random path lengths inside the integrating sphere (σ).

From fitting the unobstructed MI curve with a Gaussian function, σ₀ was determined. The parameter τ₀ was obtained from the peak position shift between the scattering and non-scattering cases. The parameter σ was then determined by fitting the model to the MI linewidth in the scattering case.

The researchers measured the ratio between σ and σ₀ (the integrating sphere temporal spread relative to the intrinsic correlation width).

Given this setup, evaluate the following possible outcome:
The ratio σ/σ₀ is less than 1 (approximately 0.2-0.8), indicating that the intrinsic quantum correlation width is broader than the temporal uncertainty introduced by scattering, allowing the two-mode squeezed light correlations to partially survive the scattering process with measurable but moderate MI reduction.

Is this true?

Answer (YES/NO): YES